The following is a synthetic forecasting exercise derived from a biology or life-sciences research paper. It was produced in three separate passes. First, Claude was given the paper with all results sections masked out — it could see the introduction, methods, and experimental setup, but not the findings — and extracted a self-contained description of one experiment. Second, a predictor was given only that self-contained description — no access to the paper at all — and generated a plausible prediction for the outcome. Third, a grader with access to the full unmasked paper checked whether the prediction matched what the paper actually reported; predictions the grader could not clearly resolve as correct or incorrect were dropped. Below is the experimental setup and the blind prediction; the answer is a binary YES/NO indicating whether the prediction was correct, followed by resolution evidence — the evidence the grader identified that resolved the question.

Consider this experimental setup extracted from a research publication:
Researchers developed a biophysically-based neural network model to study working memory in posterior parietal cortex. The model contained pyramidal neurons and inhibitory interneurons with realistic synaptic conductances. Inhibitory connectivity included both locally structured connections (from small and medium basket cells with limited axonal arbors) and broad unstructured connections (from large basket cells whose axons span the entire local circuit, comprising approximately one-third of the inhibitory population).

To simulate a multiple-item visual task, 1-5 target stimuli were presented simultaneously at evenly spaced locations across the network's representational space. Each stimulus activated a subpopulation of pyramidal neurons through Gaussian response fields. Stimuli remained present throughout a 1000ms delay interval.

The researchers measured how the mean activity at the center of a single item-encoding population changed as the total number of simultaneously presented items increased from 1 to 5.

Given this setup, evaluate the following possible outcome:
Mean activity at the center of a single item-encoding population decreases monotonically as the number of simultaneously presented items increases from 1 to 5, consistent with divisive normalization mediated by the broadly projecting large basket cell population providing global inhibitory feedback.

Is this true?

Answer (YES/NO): YES